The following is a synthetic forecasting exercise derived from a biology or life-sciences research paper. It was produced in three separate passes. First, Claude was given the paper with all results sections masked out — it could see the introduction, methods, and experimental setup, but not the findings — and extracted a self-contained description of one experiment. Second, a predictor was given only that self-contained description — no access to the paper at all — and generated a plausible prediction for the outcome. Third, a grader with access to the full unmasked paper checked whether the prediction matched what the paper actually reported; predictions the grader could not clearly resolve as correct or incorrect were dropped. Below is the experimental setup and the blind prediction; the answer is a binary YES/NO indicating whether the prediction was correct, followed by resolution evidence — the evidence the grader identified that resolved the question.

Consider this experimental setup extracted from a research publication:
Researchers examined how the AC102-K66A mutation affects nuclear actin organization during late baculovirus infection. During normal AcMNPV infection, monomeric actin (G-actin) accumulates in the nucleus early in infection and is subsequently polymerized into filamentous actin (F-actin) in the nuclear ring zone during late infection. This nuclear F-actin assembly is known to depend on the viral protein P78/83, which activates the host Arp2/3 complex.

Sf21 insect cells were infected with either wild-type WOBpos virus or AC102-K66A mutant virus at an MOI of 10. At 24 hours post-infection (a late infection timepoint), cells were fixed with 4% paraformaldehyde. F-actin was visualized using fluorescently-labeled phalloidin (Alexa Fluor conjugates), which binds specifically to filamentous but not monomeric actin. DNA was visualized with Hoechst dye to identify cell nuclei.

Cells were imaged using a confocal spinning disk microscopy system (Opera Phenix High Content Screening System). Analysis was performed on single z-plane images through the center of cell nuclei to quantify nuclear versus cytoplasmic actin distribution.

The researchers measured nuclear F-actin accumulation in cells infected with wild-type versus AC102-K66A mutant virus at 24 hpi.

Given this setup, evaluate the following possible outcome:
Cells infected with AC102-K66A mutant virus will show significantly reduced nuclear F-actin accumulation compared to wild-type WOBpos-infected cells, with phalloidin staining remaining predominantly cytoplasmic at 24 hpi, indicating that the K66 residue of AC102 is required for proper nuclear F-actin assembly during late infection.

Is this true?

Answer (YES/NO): YES